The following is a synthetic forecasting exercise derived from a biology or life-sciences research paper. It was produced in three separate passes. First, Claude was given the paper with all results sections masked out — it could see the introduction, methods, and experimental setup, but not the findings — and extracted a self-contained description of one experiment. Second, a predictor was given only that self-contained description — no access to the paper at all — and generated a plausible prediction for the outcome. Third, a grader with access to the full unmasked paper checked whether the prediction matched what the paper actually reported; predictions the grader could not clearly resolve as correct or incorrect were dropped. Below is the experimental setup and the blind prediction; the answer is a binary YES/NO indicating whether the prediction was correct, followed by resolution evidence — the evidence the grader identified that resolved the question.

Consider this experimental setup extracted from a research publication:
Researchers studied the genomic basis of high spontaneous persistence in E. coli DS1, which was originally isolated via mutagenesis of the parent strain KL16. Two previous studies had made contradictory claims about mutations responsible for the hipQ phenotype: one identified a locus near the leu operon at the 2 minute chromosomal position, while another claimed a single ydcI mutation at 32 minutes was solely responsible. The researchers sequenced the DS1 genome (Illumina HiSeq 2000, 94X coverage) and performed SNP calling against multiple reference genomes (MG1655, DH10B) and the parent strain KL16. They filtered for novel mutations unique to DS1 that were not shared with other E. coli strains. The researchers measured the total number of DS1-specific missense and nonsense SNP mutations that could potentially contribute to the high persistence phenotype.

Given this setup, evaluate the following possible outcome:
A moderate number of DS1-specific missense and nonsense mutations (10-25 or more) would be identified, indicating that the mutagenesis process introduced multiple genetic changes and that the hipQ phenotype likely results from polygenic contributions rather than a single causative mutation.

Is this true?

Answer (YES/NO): YES